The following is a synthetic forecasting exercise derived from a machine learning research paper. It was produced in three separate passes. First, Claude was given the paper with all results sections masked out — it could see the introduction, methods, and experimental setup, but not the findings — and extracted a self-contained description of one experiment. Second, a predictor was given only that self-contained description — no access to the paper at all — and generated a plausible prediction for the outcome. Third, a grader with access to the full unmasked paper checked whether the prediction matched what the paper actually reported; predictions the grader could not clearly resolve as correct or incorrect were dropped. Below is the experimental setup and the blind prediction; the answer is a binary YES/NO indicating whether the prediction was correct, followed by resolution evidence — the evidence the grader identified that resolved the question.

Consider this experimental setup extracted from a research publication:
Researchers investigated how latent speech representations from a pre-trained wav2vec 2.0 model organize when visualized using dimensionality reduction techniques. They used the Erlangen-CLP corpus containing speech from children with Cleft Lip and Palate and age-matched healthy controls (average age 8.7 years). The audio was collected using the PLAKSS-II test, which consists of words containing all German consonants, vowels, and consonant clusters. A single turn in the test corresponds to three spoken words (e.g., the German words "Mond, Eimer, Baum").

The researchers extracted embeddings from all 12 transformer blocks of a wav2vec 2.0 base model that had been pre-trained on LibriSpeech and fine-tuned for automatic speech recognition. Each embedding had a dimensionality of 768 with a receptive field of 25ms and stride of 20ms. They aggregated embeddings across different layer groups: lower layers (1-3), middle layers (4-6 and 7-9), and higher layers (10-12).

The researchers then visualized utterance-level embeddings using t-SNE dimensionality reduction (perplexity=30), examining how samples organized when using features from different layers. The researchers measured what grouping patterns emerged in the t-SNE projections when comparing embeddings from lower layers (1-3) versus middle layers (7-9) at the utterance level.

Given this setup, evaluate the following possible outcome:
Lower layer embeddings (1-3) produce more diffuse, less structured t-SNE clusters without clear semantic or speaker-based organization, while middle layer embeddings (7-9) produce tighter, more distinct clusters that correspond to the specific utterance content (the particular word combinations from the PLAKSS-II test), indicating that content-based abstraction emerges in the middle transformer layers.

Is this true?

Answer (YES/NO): NO